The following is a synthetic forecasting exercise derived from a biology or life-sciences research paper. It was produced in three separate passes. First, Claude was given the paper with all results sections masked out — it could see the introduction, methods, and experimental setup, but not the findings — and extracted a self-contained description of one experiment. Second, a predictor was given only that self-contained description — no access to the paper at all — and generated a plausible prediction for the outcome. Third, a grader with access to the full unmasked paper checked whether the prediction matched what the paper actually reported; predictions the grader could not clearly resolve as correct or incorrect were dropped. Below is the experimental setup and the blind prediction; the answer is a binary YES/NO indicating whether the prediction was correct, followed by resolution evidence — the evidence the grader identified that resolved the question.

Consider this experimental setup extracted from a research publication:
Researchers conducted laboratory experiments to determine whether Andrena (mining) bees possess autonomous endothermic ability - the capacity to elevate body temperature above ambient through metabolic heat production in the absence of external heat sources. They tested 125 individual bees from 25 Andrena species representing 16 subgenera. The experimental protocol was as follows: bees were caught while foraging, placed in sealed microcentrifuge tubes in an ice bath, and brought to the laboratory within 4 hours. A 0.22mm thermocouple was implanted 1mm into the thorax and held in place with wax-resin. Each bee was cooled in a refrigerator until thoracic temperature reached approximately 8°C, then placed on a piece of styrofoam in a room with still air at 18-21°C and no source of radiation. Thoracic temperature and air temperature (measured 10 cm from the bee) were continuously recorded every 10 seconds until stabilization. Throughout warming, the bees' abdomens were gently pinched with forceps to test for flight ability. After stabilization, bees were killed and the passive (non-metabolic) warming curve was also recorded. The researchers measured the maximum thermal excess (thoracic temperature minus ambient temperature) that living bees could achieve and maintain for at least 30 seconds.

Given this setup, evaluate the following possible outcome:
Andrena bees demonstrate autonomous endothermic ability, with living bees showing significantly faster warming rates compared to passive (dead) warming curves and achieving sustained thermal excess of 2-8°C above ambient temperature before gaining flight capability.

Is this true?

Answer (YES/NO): NO